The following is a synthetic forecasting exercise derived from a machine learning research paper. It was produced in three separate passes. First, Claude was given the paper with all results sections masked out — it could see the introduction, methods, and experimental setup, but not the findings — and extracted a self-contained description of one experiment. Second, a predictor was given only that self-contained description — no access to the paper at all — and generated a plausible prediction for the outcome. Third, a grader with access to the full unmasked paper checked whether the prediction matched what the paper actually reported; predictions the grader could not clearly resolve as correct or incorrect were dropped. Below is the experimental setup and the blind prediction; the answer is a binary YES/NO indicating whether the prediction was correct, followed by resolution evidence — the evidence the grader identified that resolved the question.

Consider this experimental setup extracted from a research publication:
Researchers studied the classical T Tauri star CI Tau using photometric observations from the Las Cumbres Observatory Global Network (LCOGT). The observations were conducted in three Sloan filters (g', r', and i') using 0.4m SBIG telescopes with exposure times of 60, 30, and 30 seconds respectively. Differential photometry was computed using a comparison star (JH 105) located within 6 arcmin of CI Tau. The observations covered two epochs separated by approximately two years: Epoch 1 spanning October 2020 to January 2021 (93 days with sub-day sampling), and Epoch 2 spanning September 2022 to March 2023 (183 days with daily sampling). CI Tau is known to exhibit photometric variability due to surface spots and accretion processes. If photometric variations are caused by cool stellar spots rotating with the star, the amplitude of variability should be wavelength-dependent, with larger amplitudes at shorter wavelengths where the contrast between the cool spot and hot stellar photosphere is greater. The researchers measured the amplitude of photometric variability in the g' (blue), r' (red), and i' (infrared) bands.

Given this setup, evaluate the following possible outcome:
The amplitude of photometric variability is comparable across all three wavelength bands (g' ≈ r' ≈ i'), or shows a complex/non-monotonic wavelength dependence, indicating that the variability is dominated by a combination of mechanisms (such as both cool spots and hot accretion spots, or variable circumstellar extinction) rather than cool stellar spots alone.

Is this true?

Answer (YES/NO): NO